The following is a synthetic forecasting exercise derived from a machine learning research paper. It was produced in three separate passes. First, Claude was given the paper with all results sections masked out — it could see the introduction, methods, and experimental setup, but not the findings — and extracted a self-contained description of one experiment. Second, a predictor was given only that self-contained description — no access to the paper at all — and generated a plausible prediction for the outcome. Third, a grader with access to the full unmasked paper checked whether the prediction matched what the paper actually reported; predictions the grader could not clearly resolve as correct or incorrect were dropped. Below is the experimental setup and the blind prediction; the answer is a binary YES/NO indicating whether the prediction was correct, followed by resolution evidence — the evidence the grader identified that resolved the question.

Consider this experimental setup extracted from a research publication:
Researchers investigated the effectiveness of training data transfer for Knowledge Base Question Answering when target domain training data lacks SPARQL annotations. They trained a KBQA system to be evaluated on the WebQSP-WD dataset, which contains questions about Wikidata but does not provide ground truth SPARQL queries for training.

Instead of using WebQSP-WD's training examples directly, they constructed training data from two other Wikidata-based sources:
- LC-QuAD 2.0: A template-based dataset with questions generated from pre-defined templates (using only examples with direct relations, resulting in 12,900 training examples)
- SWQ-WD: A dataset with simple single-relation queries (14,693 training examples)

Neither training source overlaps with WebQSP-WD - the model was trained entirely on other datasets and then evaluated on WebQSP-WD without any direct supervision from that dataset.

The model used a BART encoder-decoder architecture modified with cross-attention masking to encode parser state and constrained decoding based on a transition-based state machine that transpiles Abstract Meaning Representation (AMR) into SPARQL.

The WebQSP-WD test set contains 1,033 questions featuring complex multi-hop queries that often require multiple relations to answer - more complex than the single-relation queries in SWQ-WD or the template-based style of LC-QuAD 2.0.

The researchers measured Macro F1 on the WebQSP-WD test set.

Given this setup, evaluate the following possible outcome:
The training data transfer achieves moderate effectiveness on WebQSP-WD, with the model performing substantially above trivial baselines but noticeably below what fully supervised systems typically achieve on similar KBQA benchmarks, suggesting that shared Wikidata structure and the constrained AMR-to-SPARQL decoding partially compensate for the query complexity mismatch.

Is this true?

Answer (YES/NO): NO